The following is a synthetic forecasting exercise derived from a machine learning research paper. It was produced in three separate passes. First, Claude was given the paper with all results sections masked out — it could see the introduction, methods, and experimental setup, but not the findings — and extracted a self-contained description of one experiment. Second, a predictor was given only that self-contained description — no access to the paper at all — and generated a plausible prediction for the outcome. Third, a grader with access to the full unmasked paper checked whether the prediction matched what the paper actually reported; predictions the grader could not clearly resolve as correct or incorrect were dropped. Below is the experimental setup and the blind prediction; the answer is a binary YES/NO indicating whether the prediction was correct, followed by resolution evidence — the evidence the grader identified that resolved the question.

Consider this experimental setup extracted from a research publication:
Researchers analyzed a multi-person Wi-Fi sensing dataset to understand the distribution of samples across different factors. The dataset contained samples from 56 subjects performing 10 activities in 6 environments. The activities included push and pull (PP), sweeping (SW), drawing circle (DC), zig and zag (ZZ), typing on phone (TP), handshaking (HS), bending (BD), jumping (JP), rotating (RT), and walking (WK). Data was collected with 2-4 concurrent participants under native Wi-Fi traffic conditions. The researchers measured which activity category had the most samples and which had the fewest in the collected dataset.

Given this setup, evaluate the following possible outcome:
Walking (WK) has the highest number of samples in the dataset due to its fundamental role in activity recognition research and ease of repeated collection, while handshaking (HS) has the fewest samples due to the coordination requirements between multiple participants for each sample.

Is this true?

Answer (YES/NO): NO